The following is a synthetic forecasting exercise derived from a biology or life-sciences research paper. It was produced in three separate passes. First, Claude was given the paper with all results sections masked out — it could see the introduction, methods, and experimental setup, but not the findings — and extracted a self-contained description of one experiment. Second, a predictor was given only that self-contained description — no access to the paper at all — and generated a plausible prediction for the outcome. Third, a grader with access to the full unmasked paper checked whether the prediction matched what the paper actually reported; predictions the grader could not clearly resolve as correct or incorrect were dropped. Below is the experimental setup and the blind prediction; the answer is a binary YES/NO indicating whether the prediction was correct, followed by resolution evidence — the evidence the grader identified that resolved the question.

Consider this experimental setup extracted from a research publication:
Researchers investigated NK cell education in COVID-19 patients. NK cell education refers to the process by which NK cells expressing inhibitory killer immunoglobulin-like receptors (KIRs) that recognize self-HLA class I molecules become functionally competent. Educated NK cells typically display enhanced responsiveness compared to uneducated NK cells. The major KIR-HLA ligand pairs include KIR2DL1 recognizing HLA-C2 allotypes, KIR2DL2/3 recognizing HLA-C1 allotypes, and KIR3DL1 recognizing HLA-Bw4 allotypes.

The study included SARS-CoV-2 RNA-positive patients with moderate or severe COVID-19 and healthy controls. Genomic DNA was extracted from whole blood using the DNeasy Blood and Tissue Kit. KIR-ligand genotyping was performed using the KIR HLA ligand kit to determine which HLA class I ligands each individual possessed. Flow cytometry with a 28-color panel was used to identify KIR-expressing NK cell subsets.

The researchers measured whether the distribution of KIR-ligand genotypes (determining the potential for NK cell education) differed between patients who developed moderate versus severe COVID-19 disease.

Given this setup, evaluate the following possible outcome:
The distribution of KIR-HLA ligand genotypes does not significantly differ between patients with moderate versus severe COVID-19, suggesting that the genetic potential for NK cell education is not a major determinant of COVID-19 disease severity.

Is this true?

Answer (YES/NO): YES